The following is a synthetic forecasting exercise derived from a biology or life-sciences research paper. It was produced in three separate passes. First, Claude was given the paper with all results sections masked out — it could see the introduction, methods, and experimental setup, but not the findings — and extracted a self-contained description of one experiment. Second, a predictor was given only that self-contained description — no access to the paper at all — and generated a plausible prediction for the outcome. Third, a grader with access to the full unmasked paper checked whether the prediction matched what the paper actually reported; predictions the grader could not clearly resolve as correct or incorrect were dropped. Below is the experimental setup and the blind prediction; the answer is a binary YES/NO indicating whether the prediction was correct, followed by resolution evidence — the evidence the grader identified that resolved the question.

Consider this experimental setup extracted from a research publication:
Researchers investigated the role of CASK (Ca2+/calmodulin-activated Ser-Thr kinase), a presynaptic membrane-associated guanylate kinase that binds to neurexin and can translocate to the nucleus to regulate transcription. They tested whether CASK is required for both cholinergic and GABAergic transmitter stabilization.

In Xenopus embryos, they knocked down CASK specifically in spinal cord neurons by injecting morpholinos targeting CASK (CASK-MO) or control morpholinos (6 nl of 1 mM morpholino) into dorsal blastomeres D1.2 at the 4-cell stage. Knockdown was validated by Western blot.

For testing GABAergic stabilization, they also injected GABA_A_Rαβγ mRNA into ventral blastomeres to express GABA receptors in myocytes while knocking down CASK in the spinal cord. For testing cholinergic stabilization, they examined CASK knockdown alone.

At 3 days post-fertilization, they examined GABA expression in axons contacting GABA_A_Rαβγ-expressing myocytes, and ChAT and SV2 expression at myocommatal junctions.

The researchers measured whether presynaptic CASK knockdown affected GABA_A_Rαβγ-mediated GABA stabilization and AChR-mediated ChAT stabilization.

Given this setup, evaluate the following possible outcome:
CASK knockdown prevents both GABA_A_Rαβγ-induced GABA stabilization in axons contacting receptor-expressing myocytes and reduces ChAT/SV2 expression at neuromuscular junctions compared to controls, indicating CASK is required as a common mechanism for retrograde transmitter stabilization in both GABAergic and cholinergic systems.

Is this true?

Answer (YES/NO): YES